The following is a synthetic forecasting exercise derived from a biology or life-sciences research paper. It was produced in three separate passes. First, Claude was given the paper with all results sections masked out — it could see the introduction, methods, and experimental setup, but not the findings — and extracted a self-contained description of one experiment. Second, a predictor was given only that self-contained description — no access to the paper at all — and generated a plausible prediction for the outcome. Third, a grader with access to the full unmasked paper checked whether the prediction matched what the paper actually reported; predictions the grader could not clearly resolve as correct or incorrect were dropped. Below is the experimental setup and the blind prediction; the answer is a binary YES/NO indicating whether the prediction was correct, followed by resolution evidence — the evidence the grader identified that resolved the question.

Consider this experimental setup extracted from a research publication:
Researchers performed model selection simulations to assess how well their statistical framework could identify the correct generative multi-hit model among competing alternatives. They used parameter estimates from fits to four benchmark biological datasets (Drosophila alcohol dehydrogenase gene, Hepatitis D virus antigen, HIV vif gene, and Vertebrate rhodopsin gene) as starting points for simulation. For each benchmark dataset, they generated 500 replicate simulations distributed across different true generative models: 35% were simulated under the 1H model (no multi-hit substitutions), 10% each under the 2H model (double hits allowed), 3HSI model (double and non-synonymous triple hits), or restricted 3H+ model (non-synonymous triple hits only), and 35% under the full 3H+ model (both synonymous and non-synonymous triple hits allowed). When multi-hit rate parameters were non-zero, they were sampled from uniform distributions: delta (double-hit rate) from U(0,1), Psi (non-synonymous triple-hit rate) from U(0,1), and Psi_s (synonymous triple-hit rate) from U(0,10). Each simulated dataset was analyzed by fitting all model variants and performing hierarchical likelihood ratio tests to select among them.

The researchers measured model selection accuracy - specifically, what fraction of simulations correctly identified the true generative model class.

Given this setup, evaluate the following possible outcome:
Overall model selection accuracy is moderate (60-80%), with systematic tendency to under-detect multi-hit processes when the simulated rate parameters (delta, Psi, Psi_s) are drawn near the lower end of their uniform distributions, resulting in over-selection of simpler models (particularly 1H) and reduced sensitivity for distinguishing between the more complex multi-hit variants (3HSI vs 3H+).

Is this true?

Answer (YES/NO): NO